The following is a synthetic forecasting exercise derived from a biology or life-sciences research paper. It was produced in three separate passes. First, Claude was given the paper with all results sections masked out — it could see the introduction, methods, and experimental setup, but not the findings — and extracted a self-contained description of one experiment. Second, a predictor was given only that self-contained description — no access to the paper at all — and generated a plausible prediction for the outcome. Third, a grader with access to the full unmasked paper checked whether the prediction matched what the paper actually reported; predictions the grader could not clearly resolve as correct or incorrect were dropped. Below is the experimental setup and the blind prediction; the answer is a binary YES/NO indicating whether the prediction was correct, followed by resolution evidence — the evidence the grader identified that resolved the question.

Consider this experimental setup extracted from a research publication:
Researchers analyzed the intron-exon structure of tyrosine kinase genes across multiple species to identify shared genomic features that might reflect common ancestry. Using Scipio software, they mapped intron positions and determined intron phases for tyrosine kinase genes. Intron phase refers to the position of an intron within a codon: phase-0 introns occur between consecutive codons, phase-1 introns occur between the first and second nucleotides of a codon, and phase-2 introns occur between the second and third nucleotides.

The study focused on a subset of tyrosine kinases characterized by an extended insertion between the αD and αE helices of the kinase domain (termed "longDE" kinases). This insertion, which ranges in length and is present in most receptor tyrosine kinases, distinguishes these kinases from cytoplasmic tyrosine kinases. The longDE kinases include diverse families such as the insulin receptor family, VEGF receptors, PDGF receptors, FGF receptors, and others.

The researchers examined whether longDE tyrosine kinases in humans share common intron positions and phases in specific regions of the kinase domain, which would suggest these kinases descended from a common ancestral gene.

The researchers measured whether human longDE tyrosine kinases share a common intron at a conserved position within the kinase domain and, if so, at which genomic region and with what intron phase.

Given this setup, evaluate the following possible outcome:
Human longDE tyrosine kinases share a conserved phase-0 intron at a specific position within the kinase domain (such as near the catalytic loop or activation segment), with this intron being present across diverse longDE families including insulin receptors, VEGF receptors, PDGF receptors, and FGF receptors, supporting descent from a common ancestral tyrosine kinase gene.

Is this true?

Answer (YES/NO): NO